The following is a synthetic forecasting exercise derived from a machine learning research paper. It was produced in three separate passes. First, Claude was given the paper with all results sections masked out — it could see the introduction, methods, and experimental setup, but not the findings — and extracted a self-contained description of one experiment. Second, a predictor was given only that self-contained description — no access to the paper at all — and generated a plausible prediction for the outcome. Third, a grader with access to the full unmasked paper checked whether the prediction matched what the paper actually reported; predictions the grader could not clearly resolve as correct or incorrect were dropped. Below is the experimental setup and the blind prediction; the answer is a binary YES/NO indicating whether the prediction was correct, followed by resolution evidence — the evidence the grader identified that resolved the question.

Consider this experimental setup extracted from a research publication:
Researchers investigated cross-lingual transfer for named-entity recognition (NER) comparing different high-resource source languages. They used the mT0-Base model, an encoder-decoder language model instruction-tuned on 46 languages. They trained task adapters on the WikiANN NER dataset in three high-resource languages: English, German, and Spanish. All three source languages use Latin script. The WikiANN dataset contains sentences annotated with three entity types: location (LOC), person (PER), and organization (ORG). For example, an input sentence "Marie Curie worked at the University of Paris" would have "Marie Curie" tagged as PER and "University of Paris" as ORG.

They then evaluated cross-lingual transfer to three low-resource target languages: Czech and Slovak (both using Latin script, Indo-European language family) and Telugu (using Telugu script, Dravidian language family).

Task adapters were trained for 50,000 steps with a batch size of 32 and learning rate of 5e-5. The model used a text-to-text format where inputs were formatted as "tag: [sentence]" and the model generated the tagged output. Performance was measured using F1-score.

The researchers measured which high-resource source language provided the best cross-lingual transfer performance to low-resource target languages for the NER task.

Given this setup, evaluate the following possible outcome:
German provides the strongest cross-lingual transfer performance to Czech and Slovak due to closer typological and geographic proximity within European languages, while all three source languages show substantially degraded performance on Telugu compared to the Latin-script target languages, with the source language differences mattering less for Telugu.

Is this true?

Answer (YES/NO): NO